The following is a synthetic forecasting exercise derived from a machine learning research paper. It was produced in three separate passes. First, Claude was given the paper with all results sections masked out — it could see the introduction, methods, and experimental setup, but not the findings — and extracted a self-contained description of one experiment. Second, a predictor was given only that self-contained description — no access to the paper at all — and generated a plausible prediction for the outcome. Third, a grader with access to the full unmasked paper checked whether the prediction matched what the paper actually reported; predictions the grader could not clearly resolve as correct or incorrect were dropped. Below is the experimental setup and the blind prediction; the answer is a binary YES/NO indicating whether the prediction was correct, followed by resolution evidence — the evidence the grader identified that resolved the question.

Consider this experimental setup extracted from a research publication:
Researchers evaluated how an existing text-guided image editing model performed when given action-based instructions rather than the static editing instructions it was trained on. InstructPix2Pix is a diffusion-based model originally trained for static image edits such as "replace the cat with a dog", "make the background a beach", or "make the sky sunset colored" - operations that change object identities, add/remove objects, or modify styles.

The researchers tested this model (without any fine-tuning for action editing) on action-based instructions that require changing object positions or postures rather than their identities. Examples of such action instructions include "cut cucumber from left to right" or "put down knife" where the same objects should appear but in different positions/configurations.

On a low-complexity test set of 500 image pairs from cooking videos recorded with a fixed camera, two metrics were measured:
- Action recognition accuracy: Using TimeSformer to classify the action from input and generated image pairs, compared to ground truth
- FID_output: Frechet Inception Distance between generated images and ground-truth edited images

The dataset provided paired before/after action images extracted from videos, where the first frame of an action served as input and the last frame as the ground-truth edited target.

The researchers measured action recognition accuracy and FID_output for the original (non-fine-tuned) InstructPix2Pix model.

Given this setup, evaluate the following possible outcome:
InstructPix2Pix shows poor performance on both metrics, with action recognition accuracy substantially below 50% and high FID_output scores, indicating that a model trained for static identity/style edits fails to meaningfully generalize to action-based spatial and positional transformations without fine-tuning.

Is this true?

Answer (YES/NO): YES